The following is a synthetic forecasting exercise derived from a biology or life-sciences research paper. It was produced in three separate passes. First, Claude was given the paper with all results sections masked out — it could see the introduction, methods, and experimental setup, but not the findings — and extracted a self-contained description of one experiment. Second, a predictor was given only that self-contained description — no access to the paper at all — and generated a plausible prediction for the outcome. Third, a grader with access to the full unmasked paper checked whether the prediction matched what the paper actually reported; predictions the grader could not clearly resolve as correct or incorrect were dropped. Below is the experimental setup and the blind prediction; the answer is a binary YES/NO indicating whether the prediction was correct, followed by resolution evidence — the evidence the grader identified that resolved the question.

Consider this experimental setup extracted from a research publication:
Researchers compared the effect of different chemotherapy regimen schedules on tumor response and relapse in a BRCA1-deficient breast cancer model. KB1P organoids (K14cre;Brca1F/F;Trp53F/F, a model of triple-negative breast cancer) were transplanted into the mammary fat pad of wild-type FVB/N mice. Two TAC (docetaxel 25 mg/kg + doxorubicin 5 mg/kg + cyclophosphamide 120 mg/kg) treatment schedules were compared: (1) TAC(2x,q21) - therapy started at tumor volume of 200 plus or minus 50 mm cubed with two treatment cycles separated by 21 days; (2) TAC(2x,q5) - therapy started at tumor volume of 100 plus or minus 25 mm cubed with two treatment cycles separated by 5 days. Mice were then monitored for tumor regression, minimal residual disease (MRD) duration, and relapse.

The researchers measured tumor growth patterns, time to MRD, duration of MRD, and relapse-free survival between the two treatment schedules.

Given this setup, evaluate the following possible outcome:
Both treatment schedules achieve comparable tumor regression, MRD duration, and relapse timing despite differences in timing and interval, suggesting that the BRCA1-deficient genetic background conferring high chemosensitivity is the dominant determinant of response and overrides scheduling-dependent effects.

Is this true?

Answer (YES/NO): NO